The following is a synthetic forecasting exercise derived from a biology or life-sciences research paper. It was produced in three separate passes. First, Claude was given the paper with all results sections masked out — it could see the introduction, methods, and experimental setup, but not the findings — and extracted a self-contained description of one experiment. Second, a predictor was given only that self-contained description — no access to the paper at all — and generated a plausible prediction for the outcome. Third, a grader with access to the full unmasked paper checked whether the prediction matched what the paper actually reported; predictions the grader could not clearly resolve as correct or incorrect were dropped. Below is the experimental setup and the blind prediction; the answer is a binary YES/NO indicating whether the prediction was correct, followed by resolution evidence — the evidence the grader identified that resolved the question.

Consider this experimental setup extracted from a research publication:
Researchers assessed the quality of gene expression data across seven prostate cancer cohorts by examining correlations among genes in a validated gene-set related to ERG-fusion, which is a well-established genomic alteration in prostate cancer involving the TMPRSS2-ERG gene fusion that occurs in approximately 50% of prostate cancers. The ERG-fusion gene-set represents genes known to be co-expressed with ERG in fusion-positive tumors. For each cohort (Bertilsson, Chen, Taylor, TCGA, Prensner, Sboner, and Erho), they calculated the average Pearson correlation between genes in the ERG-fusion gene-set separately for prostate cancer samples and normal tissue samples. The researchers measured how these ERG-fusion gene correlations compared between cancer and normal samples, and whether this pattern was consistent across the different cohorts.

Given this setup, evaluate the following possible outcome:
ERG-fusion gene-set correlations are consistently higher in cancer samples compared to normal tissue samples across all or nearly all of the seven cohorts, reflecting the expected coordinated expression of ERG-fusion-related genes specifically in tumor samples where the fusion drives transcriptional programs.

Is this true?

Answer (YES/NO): YES